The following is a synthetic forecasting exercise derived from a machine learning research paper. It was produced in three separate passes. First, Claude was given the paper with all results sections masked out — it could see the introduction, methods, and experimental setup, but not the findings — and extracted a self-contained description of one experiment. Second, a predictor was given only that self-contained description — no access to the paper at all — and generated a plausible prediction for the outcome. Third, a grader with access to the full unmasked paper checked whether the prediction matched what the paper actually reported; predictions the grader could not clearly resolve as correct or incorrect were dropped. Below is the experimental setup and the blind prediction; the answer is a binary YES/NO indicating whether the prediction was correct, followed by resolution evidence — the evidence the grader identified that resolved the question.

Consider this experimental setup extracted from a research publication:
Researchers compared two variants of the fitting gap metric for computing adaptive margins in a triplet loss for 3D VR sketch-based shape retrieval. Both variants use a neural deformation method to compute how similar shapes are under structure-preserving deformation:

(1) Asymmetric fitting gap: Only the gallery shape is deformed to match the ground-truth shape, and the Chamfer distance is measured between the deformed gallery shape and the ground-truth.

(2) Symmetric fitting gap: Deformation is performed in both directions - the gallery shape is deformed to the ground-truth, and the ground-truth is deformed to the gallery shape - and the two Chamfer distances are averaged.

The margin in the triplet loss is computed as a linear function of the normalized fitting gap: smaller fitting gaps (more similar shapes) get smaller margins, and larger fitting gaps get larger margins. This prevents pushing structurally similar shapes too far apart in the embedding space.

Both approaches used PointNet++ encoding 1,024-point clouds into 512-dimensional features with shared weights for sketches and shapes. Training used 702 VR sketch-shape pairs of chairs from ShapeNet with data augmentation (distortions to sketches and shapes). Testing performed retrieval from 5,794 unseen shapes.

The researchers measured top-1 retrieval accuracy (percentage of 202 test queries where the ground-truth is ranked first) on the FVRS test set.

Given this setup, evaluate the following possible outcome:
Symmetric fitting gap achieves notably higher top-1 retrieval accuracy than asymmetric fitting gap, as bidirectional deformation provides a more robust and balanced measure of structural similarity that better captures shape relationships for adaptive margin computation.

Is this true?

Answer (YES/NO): NO